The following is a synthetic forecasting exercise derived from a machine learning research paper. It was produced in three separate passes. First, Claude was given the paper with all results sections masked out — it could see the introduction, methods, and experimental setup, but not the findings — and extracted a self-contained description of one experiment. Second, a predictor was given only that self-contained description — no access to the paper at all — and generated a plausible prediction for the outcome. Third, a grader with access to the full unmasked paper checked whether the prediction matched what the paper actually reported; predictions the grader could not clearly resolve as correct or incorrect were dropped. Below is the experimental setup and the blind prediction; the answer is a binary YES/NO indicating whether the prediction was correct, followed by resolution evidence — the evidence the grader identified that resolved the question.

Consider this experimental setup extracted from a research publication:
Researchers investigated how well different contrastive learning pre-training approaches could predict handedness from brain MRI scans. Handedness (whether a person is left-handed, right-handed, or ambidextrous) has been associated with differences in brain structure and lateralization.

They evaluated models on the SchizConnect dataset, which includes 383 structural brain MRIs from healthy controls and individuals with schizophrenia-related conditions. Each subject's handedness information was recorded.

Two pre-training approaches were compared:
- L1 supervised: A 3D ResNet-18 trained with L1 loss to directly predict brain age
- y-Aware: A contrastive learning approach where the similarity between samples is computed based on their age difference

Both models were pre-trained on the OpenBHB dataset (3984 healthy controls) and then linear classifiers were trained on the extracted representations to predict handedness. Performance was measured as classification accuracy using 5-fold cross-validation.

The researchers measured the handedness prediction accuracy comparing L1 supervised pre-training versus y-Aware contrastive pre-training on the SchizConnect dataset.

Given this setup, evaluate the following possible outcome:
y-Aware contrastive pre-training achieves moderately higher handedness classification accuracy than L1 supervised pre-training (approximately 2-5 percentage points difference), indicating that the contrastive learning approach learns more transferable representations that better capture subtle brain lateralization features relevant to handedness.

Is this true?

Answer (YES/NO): NO